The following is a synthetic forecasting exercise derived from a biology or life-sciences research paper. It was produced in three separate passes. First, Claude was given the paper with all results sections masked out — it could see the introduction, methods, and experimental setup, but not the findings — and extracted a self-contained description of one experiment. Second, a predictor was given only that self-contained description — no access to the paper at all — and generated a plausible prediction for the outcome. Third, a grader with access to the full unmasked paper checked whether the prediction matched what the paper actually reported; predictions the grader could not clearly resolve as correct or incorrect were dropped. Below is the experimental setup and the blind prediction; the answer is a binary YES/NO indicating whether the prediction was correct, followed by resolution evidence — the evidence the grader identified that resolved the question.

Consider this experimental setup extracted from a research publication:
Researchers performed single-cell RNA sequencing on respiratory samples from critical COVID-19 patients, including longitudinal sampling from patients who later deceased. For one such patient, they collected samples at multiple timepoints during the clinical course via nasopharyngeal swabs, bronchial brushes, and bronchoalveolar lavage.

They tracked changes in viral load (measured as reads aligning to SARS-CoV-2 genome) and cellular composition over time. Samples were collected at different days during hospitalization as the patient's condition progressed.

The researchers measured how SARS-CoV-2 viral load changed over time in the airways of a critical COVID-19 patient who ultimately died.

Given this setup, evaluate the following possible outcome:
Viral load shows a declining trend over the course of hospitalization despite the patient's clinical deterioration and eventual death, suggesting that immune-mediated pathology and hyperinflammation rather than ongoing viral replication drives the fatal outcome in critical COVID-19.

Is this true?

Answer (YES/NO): YES